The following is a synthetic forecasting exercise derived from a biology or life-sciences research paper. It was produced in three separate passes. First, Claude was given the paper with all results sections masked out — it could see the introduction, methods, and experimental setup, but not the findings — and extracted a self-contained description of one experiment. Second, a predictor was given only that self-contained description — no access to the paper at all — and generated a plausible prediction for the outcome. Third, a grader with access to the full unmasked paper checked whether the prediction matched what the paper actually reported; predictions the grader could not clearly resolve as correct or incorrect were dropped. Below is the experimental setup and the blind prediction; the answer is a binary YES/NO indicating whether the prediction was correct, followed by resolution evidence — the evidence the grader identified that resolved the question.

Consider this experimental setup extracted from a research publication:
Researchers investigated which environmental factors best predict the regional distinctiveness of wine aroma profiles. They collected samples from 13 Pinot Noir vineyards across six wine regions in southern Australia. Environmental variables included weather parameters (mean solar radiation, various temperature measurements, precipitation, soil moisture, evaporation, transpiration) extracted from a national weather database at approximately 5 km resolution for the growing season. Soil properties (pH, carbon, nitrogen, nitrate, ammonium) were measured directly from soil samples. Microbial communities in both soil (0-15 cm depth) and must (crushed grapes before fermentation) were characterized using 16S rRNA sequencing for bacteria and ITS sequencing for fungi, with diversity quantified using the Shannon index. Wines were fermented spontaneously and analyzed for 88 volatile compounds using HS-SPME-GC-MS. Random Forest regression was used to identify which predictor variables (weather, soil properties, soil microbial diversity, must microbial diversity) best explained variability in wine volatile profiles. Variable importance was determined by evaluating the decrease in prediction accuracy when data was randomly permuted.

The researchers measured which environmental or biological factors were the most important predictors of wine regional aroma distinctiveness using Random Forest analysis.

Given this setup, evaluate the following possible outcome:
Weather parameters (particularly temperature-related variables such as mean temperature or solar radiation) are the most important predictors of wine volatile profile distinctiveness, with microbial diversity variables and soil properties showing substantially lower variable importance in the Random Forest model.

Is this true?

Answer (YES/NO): NO